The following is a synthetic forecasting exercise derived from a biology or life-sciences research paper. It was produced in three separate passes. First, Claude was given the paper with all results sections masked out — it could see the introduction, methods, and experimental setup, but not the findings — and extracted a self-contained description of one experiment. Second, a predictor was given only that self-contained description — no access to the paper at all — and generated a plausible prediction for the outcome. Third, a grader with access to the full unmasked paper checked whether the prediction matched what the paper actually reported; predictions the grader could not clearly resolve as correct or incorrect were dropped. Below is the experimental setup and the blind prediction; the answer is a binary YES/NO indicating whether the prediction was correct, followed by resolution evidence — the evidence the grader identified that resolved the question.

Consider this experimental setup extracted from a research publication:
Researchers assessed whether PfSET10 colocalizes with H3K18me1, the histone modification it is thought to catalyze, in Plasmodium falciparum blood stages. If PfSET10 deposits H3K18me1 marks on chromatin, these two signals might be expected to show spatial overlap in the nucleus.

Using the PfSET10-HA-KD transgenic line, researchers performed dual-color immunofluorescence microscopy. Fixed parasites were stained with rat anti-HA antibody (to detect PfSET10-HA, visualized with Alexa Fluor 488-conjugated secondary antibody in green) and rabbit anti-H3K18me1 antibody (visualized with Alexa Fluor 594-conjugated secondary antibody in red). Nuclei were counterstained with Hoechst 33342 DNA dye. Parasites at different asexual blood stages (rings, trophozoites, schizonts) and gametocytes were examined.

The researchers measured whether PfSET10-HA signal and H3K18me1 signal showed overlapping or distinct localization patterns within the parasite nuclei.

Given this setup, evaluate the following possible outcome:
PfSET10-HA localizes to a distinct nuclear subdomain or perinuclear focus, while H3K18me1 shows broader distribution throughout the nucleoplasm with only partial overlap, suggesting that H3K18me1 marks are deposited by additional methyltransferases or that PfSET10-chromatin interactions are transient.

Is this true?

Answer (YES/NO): NO